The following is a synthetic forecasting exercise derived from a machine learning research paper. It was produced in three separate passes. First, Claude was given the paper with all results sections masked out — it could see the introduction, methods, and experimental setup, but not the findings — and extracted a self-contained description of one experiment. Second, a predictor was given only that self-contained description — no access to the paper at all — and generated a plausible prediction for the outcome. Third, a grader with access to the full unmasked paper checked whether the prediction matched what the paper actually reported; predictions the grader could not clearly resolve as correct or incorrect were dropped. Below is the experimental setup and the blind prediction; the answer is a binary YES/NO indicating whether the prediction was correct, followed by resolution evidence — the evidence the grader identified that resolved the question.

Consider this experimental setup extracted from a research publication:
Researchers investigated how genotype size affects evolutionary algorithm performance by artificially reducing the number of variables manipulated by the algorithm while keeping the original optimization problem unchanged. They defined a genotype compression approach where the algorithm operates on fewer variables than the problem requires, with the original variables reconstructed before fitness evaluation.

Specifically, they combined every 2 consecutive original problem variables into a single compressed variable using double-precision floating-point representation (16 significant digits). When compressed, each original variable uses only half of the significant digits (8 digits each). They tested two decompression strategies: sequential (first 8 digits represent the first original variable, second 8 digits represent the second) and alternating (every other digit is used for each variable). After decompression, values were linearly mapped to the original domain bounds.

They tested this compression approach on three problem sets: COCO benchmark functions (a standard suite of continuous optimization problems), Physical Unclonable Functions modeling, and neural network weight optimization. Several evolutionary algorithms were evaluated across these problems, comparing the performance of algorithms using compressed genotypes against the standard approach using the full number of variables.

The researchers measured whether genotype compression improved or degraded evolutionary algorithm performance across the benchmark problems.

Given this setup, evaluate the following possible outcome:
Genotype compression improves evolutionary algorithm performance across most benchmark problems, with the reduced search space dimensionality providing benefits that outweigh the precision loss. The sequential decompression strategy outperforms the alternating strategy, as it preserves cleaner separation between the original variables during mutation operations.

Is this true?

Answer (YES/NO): NO